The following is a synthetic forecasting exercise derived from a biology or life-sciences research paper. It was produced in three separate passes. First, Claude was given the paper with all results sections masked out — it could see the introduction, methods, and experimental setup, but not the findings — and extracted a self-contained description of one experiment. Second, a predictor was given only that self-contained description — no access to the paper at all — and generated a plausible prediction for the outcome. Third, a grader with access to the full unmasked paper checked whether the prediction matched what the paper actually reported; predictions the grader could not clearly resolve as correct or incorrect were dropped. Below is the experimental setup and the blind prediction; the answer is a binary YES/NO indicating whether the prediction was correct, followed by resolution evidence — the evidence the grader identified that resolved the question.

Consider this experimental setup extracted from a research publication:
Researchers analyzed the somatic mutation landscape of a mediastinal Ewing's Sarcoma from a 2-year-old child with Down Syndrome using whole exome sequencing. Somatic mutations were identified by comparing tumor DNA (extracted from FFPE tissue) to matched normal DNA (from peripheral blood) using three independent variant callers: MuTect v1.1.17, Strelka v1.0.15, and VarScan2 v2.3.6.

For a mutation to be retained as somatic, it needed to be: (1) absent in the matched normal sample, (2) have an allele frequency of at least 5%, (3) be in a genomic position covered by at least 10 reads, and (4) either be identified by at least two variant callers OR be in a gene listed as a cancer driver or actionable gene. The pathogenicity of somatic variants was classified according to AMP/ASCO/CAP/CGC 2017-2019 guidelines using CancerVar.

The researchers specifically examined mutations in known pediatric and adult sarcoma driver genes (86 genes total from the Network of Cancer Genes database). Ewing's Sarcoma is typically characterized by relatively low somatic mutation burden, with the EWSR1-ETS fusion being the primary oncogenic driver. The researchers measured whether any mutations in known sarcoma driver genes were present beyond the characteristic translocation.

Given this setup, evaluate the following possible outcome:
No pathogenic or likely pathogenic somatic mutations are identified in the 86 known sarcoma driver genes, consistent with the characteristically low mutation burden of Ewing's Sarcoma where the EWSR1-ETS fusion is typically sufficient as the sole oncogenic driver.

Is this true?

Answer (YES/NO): NO